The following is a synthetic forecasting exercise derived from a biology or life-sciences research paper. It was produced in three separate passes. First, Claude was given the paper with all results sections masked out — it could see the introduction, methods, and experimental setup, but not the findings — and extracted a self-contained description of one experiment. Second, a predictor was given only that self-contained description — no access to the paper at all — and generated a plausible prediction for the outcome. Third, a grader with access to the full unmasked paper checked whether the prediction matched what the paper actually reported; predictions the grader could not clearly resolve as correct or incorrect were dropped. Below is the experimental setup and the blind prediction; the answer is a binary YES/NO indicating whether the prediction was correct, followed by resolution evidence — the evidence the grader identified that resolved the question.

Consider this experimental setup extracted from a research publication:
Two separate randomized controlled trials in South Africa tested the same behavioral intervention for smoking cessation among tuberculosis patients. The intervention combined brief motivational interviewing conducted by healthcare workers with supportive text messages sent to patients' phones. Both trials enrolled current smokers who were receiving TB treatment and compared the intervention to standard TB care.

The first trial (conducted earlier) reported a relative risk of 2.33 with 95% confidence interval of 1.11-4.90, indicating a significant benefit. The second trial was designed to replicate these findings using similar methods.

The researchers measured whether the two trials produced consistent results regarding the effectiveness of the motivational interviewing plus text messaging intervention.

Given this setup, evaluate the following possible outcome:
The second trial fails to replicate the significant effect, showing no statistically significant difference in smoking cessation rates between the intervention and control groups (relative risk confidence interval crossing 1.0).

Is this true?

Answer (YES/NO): YES